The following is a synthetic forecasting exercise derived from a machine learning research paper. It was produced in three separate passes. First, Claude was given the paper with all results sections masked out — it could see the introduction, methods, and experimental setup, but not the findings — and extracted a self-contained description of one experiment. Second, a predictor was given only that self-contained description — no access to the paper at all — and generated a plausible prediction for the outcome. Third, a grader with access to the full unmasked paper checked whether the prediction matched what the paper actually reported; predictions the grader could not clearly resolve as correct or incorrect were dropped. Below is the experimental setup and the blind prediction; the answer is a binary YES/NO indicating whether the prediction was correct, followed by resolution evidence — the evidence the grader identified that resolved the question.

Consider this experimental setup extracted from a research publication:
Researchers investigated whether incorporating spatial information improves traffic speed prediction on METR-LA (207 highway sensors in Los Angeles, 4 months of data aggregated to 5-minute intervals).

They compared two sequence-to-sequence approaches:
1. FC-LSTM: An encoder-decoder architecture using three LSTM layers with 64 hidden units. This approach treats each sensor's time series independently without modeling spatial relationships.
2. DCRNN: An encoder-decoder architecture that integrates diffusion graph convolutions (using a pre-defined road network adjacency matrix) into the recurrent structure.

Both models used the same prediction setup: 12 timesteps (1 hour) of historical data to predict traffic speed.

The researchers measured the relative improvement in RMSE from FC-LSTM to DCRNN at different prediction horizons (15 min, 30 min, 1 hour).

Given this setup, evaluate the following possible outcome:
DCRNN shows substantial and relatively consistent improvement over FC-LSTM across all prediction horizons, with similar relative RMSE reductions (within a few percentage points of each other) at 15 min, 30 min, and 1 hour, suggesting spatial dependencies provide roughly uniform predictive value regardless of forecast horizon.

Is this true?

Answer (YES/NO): NO